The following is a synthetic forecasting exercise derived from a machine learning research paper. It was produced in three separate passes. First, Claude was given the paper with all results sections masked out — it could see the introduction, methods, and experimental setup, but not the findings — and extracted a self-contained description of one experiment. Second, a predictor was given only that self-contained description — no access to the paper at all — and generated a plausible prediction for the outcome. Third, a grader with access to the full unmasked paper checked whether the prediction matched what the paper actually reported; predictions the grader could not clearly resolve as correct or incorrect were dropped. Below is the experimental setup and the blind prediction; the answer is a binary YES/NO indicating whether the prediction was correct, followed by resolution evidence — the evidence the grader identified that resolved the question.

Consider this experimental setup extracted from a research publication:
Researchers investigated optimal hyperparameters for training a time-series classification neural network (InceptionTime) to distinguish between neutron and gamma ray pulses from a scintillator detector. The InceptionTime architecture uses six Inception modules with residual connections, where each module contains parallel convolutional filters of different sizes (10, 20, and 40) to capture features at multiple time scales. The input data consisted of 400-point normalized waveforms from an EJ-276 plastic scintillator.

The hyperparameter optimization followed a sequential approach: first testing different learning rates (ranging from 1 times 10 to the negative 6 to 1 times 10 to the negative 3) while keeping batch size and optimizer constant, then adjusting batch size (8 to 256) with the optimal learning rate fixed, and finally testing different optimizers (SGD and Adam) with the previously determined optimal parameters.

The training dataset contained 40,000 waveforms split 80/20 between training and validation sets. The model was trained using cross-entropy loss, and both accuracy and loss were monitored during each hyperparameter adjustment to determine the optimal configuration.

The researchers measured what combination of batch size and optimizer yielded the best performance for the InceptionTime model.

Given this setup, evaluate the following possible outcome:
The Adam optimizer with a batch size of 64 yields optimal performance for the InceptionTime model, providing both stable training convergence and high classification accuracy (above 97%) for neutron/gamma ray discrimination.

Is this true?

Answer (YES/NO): NO